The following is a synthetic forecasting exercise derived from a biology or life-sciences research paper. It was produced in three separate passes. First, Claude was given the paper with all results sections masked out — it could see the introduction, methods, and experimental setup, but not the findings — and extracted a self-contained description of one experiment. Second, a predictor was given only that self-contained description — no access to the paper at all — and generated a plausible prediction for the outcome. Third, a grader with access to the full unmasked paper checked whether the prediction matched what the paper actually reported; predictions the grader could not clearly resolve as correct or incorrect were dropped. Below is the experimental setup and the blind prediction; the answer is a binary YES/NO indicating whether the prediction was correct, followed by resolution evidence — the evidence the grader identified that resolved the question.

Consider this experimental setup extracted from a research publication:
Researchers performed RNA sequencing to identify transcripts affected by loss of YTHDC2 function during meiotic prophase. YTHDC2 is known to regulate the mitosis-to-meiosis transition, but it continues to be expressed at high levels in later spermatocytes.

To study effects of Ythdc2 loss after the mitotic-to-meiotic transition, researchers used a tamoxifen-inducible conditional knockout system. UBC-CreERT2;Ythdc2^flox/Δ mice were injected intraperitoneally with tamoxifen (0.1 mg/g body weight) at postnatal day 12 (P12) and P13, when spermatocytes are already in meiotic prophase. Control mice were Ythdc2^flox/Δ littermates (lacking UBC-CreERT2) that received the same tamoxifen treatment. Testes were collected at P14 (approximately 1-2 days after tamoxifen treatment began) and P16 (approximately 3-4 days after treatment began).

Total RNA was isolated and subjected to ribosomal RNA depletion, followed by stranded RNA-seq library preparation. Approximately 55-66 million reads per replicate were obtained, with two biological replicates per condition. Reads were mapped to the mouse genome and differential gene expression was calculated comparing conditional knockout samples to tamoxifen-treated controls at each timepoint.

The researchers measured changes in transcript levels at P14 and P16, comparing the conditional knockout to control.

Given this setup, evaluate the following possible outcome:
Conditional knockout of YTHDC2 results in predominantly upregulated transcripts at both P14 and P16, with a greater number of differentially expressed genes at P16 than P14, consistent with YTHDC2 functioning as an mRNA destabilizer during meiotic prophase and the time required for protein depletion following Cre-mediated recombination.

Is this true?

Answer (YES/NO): NO